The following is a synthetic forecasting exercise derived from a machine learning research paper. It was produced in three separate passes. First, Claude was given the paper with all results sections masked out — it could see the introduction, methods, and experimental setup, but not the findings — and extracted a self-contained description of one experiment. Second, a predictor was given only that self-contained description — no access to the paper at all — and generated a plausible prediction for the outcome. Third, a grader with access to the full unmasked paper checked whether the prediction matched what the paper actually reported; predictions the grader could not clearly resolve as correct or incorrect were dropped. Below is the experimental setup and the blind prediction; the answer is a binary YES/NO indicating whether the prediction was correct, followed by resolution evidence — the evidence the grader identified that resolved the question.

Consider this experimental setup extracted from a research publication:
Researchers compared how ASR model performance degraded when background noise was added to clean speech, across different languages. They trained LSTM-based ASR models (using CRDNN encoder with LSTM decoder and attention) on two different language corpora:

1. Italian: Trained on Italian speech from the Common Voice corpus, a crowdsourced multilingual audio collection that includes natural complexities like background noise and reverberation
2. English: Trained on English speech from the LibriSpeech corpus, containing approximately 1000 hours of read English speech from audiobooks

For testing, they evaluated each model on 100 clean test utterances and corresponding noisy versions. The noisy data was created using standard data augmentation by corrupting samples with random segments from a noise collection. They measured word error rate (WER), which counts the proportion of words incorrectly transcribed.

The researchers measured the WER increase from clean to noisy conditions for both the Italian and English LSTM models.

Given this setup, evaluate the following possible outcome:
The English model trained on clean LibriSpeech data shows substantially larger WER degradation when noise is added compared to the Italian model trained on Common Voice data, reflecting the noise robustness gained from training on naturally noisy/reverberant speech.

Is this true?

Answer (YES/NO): NO